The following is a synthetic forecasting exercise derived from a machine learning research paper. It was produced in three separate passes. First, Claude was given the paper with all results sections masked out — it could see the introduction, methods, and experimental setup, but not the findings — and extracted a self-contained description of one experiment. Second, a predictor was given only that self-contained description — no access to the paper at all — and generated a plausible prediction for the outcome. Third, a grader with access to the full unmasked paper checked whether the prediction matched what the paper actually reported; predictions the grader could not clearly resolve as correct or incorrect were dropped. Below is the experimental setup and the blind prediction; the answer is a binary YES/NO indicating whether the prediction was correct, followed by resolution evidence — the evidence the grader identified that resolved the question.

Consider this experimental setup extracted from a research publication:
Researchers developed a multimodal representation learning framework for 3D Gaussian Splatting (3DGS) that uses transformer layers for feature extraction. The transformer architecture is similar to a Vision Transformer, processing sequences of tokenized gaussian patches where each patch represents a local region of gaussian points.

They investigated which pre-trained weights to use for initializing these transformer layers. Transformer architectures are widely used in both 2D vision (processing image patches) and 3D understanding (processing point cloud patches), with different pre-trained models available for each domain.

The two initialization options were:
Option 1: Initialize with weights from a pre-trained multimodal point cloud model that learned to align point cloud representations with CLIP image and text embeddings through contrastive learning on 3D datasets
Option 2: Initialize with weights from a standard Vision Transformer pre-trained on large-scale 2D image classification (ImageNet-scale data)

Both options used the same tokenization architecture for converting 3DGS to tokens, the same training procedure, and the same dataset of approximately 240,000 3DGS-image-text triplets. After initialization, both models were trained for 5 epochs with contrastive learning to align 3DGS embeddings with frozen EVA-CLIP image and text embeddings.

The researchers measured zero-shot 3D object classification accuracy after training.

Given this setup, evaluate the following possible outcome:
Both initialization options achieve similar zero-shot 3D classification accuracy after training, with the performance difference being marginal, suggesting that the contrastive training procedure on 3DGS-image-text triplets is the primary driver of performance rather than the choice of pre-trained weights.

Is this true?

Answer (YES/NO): NO